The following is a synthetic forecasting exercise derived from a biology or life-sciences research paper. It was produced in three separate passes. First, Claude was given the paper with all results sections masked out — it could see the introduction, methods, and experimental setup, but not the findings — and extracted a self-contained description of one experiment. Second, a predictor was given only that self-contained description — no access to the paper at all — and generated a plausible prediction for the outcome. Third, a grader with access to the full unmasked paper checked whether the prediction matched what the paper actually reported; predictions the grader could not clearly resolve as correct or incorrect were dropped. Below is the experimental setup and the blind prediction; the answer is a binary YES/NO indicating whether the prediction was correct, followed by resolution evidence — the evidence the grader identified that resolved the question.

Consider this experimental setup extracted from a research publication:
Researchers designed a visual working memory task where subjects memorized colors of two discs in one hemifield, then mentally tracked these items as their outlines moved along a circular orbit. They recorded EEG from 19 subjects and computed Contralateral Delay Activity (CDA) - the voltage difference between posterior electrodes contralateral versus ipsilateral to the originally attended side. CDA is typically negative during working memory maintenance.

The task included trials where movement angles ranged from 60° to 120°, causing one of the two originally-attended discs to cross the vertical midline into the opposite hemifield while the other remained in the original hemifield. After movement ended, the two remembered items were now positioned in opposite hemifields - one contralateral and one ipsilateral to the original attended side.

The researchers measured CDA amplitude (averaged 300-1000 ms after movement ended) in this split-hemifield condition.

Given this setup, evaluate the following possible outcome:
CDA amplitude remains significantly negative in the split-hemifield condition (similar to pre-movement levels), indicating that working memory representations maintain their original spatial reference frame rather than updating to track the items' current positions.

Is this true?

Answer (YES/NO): NO